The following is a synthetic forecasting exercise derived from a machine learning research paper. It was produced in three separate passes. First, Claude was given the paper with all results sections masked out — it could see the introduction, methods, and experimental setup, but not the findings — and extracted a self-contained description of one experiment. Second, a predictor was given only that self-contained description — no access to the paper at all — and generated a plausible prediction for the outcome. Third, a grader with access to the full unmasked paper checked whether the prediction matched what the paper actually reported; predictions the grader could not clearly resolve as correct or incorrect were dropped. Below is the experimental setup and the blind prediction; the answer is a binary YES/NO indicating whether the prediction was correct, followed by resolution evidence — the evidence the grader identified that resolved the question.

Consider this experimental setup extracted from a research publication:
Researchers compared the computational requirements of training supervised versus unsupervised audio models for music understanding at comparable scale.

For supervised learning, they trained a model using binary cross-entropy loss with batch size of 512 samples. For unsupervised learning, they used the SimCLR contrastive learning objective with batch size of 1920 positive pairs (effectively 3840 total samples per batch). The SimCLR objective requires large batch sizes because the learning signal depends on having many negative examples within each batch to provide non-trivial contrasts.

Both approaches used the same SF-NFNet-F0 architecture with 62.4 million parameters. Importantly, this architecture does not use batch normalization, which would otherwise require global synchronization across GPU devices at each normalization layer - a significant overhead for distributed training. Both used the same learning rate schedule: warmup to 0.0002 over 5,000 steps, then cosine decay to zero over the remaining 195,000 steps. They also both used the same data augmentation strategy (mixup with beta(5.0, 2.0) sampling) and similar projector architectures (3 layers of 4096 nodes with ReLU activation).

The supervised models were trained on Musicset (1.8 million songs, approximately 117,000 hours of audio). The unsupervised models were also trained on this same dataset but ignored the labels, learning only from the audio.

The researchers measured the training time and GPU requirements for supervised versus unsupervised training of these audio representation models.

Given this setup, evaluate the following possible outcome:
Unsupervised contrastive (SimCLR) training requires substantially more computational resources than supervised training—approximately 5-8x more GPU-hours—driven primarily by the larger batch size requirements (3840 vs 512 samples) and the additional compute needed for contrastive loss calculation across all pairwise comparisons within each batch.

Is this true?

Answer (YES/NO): YES